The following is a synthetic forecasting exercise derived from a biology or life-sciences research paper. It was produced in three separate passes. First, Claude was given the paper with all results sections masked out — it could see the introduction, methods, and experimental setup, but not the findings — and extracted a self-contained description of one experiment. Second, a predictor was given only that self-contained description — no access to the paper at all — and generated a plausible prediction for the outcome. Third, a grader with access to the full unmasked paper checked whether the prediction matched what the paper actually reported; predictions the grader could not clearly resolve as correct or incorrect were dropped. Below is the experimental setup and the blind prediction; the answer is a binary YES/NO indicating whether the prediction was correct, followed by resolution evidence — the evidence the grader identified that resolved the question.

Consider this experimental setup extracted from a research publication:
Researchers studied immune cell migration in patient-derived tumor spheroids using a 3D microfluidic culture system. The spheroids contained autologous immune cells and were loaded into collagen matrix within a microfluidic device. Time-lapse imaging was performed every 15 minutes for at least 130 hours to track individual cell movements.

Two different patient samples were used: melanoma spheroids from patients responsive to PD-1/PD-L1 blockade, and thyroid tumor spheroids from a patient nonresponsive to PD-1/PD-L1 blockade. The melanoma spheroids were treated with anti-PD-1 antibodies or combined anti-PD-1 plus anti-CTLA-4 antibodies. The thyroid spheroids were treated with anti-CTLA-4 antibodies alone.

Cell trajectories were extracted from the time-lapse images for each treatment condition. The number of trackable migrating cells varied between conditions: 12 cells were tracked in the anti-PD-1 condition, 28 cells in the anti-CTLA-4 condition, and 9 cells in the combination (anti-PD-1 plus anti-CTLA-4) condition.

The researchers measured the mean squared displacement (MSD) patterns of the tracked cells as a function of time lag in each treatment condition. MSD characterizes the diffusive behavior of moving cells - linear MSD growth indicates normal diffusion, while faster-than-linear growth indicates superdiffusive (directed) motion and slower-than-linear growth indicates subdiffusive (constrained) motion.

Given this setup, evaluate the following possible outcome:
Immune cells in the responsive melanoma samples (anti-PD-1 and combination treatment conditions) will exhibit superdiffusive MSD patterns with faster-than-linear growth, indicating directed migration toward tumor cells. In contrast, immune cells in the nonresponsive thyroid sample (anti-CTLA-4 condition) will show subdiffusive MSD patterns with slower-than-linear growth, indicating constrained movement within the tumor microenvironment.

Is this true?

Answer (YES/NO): NO